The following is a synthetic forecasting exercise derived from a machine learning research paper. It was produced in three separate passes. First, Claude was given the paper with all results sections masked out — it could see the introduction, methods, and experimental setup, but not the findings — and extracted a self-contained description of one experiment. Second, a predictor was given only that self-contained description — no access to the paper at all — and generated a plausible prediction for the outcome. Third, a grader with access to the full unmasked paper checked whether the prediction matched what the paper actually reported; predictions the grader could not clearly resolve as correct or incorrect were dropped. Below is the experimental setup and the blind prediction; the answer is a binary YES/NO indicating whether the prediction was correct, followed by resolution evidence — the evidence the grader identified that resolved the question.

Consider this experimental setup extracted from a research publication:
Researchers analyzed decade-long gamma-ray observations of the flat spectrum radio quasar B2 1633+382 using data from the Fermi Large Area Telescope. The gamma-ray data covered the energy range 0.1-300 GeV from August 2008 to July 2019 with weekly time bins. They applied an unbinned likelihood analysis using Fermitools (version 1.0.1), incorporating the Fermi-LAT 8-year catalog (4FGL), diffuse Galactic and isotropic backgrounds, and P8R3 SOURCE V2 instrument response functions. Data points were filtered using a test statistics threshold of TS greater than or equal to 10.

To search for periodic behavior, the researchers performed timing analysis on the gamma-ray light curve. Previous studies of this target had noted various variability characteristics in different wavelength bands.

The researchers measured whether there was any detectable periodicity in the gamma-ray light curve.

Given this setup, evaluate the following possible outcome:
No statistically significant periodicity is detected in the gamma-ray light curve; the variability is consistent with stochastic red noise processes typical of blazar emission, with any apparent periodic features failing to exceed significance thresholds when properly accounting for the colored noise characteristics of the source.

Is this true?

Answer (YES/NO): NO